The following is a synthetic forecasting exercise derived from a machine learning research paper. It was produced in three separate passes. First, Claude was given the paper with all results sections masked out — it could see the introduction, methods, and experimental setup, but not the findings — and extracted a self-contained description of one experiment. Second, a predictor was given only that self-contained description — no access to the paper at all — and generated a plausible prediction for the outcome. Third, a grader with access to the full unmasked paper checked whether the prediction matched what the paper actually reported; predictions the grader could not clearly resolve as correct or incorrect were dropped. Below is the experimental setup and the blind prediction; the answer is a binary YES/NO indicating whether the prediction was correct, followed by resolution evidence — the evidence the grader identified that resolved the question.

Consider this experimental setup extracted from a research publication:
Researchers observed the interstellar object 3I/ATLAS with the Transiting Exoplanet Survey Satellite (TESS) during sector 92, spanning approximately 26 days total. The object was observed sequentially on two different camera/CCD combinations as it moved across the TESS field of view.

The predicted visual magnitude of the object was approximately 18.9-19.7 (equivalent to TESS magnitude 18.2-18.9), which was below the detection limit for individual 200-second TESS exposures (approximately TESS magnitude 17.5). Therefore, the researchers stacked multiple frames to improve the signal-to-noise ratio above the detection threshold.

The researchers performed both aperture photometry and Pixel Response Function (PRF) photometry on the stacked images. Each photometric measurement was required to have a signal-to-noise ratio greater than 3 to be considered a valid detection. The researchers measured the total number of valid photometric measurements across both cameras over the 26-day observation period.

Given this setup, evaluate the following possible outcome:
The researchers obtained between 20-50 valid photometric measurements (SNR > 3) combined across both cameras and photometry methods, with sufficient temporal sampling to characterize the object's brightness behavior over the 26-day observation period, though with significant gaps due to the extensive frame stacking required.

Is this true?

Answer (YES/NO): NO